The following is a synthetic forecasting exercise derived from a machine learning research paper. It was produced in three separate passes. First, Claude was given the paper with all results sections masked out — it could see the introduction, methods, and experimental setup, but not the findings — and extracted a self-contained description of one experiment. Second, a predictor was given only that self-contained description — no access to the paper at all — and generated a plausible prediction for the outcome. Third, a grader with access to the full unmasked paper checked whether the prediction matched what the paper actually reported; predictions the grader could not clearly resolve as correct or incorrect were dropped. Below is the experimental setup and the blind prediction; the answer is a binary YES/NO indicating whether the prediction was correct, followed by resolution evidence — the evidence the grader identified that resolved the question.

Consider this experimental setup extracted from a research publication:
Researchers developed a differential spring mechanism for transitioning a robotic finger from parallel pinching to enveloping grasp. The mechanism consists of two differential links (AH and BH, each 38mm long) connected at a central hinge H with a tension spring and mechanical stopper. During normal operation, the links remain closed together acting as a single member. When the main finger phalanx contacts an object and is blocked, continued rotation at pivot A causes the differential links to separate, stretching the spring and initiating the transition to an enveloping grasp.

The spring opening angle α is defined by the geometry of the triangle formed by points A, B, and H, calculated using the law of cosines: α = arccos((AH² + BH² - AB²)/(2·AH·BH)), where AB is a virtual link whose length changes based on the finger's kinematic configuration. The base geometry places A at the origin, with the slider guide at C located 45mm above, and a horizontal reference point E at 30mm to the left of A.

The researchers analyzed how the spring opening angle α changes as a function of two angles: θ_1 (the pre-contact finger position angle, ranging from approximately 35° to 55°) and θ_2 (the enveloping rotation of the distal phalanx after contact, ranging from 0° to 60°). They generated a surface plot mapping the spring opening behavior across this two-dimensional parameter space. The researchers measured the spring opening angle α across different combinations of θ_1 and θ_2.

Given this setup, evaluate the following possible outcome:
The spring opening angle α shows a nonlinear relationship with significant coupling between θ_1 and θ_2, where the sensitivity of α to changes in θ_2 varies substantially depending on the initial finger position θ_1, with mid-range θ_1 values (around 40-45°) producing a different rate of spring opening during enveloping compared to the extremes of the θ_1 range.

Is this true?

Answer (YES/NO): NO